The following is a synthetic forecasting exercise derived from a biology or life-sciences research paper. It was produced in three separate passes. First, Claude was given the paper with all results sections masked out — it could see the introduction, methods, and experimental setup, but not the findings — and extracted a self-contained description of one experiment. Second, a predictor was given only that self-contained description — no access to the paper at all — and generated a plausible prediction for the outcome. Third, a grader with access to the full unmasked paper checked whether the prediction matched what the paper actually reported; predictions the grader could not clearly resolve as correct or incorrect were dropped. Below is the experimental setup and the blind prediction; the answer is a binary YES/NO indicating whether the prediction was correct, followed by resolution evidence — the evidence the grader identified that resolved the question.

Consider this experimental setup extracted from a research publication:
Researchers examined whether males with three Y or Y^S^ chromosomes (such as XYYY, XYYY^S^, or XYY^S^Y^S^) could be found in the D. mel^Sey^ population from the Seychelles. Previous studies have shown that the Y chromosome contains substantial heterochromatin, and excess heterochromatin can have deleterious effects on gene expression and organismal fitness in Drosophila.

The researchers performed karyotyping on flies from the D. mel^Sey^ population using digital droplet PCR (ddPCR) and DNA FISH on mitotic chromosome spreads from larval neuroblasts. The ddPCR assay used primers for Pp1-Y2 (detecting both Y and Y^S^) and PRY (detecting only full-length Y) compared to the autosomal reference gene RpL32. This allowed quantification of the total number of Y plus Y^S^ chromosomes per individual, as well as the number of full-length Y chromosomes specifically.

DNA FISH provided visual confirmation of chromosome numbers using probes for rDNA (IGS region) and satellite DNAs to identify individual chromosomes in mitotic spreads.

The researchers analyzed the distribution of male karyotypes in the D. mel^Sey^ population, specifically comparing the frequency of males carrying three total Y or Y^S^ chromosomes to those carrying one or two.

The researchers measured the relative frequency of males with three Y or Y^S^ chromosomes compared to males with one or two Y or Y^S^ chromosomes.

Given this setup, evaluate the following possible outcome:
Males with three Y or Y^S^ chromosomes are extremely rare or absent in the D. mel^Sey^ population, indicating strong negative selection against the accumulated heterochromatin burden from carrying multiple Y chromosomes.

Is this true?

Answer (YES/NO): YES